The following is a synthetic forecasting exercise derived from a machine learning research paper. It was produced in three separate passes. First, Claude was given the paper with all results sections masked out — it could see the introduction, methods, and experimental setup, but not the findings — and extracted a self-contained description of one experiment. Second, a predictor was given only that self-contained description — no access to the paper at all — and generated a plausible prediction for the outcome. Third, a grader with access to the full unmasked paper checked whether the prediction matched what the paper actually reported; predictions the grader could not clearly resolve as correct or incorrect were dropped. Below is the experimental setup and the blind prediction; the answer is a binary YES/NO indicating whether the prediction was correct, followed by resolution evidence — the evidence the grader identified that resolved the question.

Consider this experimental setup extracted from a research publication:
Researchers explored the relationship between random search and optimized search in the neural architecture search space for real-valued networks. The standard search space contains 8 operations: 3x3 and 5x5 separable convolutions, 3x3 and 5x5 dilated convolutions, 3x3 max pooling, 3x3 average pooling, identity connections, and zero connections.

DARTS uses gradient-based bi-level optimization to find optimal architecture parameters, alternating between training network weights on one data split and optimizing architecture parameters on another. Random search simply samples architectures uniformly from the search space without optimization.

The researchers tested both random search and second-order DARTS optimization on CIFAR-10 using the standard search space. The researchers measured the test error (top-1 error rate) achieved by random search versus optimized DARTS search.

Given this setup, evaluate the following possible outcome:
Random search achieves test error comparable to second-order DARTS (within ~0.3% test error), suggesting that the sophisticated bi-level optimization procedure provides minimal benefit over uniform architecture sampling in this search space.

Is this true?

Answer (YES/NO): NO